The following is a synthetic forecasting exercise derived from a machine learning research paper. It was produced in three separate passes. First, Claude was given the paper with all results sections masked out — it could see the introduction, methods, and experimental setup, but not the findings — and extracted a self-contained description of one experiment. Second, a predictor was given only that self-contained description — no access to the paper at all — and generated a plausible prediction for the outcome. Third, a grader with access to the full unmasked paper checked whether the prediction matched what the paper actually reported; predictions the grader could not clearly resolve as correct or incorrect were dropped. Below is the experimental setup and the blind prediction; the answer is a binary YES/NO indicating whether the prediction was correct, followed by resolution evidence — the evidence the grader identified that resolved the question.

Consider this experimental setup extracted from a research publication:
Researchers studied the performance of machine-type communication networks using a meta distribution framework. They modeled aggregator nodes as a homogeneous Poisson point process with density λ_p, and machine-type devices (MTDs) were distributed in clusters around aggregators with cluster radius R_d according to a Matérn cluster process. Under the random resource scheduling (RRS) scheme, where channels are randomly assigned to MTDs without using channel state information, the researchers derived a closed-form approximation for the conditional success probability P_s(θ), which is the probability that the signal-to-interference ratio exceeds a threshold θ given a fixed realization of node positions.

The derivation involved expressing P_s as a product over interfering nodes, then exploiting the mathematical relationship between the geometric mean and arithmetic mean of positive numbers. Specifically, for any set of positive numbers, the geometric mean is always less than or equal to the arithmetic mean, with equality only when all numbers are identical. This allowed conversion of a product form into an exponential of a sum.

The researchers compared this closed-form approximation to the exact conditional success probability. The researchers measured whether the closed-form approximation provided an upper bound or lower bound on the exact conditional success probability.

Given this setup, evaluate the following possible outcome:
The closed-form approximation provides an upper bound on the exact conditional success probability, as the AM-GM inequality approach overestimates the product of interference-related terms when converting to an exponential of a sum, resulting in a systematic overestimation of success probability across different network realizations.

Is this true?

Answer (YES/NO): YES